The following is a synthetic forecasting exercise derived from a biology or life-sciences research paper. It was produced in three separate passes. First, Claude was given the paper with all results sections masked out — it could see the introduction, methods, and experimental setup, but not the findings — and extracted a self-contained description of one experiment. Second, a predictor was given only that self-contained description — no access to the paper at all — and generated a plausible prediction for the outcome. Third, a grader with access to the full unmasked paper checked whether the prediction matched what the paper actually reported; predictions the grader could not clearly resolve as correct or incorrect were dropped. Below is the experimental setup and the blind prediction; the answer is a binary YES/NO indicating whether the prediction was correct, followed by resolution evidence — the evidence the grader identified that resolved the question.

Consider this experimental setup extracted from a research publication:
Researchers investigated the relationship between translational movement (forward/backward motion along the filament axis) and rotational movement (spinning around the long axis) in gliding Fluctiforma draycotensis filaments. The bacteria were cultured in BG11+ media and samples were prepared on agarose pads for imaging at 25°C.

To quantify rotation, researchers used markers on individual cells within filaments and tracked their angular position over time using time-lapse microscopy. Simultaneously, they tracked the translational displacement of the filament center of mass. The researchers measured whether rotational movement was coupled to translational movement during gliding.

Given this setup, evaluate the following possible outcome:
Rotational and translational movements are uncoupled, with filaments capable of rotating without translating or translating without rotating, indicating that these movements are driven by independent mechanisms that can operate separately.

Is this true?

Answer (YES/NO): NO